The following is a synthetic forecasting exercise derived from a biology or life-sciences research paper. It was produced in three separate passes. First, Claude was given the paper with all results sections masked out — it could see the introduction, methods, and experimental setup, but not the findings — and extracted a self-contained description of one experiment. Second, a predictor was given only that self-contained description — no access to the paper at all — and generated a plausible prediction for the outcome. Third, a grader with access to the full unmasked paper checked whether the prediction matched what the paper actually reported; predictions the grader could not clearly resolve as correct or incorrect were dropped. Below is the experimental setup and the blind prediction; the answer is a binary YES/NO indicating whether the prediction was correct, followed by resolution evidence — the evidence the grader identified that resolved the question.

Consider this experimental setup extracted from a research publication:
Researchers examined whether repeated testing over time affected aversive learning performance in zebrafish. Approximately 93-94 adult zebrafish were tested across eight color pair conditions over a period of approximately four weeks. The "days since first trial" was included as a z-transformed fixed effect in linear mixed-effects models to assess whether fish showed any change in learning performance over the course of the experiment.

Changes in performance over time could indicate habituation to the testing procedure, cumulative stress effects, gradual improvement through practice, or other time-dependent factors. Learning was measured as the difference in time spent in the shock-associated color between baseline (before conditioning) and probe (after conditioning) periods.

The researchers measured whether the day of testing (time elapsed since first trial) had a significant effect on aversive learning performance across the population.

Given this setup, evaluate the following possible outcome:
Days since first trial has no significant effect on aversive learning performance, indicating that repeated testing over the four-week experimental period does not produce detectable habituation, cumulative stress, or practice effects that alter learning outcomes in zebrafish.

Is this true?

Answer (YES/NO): YES